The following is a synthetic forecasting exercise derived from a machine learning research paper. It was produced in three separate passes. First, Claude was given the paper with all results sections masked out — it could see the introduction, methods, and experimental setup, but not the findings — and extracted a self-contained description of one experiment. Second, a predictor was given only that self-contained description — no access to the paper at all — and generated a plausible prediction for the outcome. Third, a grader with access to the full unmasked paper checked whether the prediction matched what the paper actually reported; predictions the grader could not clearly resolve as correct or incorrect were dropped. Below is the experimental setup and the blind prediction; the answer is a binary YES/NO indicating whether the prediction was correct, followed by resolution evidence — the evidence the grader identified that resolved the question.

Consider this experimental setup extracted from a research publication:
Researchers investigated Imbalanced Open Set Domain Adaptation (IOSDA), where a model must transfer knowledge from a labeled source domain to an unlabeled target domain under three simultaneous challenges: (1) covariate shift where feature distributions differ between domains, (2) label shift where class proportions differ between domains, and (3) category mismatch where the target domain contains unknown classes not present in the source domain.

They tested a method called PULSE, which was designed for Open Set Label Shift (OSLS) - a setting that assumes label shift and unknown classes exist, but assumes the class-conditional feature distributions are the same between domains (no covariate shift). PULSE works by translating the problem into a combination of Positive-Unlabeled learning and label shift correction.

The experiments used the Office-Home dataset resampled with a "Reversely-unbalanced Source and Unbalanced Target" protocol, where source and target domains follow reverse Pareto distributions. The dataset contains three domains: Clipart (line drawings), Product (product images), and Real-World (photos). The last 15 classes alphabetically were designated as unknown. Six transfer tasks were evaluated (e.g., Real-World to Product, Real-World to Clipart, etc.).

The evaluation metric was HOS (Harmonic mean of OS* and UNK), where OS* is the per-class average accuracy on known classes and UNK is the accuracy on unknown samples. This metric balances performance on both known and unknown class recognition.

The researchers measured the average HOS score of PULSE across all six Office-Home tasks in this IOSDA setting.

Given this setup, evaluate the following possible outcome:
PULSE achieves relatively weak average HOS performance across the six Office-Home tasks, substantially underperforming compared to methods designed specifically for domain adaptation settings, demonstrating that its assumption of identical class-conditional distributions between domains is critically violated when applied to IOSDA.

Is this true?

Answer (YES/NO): YES